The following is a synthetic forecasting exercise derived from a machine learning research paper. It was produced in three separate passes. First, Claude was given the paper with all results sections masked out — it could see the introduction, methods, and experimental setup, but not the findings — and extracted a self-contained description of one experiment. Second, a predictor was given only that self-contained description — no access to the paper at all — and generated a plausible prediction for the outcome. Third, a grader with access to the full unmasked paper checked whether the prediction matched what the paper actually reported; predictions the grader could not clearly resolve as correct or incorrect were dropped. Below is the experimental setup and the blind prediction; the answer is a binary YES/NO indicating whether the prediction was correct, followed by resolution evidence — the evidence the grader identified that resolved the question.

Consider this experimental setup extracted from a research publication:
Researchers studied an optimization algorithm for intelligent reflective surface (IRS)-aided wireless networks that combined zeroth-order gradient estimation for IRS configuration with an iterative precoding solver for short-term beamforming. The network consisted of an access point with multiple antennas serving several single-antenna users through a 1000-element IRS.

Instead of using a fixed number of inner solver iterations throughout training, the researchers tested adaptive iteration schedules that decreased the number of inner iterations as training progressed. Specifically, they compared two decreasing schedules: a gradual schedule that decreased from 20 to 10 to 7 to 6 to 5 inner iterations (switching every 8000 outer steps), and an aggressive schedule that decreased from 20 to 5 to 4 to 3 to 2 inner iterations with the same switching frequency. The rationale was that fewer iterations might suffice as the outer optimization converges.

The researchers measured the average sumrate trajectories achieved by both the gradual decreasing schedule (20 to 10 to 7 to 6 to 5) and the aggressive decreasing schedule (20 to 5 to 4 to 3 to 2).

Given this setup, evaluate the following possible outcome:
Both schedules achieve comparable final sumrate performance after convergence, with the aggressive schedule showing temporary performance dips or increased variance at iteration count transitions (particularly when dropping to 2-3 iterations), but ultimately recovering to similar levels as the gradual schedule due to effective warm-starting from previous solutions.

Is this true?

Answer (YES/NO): NO